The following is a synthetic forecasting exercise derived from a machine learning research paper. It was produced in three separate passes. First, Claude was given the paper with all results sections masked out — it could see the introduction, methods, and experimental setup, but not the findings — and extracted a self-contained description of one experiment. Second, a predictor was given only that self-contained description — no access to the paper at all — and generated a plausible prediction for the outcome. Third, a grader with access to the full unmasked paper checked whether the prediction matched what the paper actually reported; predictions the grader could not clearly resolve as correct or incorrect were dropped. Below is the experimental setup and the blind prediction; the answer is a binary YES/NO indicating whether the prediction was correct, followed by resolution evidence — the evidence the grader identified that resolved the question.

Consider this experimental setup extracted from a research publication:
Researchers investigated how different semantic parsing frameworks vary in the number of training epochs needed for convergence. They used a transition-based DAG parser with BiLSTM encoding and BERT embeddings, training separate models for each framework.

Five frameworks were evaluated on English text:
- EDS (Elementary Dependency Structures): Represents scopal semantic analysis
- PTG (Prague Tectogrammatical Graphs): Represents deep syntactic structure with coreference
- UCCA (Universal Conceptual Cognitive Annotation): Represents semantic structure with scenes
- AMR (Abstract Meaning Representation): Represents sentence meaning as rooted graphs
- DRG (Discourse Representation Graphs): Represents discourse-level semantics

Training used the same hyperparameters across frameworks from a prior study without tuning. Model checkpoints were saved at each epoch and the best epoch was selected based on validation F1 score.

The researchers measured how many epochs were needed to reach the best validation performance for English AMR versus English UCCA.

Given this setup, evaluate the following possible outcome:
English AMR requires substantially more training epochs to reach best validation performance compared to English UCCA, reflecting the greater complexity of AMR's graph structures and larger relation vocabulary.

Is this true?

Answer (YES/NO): NO